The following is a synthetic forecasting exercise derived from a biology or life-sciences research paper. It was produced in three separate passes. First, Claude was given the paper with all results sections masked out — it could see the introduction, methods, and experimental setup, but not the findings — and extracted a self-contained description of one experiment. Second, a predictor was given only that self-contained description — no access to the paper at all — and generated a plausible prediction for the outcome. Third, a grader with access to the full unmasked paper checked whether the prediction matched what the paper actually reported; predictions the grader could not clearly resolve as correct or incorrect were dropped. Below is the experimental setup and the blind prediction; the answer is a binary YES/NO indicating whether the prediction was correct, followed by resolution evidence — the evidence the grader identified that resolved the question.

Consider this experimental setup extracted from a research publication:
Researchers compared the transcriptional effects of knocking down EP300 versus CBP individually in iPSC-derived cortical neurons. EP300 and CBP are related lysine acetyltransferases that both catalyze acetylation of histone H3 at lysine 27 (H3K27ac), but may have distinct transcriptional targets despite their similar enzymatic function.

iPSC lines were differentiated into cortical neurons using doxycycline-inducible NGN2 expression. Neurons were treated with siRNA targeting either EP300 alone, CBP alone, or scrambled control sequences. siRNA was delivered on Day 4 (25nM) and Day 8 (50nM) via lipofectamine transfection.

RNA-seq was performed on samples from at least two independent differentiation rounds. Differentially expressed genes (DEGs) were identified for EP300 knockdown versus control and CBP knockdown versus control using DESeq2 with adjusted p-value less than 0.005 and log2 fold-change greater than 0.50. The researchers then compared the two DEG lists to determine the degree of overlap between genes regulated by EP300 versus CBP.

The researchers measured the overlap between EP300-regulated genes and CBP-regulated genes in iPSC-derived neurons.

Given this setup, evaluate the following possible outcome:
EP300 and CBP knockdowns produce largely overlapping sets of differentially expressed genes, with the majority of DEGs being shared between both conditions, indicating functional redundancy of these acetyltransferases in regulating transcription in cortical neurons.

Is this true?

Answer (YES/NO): NO